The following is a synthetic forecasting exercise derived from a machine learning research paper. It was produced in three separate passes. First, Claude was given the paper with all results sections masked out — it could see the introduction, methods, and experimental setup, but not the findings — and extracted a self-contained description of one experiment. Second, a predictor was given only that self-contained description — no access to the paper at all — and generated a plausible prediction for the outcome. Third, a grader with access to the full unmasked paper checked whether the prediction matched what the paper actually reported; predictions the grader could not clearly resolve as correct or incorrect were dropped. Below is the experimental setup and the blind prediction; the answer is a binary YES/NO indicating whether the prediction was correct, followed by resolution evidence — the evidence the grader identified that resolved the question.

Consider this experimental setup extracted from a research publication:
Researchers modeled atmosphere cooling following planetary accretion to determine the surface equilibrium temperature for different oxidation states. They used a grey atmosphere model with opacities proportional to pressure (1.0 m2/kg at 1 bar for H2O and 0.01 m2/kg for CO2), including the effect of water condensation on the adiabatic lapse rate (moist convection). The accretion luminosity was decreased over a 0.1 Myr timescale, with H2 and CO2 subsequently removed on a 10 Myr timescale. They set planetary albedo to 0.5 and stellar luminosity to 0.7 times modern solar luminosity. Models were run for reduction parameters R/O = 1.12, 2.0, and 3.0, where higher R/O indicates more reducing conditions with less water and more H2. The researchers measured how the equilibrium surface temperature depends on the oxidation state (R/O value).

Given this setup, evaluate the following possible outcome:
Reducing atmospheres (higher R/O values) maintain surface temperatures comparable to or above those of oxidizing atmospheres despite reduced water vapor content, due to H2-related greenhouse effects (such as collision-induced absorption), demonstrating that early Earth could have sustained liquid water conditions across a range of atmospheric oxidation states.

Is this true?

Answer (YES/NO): NO